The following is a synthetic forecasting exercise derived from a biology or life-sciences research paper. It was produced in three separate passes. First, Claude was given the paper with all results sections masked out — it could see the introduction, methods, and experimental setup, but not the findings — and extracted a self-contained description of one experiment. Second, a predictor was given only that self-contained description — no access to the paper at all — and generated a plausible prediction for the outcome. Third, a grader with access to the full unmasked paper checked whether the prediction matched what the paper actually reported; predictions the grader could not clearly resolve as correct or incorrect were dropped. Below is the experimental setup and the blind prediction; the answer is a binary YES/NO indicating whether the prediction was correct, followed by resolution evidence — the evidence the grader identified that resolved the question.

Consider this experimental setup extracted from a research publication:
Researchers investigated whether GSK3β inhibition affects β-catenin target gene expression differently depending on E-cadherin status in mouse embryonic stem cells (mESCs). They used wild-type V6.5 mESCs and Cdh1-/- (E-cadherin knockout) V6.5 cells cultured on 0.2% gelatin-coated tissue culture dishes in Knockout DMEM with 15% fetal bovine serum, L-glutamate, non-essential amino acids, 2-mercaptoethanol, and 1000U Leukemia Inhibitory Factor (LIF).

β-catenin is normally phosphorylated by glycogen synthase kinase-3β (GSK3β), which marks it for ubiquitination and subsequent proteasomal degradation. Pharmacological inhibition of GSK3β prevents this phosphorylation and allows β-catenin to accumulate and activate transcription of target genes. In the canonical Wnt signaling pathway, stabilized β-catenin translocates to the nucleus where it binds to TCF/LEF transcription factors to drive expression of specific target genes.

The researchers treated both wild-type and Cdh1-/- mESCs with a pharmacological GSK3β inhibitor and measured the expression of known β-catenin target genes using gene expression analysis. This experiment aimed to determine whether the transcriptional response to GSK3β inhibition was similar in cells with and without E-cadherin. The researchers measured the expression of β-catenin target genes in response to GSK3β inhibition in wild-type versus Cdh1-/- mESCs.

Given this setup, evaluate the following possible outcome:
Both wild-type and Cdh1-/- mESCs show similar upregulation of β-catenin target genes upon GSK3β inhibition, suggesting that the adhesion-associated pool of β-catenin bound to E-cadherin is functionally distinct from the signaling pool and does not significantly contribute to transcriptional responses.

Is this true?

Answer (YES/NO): NO